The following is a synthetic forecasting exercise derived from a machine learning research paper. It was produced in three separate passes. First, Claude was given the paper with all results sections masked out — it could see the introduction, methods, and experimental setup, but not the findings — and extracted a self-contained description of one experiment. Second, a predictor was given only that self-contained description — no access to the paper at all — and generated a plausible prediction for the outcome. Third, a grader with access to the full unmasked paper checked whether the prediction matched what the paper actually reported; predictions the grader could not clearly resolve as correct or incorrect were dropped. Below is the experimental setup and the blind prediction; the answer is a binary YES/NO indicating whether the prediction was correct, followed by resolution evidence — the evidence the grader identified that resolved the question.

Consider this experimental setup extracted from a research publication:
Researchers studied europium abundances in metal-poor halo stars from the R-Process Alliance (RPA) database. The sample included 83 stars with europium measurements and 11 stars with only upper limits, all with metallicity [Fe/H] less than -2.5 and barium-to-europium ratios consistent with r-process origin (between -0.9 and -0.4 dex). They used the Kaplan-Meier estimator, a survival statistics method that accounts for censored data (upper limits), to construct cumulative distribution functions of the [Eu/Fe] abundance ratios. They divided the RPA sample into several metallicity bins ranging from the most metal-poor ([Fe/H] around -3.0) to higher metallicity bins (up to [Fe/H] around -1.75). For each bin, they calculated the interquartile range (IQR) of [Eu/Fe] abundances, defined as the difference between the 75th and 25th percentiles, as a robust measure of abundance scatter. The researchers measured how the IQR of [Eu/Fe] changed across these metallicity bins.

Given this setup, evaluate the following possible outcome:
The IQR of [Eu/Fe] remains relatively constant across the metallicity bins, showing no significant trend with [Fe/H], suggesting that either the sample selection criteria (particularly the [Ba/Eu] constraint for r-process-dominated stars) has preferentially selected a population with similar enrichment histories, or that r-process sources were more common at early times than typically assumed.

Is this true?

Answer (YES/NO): NO